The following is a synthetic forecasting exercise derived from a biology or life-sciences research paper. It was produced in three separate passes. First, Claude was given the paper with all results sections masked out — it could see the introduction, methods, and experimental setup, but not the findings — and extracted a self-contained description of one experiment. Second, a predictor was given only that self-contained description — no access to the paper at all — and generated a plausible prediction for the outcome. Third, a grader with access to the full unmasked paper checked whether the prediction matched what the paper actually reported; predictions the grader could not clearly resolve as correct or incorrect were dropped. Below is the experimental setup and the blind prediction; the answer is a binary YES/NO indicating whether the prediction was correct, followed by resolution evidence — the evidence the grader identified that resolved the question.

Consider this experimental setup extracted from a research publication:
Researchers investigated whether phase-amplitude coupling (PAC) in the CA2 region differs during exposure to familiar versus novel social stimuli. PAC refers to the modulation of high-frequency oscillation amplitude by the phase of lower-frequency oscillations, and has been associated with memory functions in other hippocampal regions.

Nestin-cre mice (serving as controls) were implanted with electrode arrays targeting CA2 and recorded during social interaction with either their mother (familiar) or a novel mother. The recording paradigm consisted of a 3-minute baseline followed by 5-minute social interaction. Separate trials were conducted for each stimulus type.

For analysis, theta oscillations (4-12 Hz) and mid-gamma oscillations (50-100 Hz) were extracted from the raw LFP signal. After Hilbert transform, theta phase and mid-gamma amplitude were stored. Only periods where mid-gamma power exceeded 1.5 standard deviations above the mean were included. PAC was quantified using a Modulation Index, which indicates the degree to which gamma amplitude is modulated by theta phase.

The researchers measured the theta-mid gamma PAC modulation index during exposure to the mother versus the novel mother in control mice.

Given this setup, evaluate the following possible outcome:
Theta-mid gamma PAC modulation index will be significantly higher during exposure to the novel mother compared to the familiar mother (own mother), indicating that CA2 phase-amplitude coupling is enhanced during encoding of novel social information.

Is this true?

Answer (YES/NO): NO